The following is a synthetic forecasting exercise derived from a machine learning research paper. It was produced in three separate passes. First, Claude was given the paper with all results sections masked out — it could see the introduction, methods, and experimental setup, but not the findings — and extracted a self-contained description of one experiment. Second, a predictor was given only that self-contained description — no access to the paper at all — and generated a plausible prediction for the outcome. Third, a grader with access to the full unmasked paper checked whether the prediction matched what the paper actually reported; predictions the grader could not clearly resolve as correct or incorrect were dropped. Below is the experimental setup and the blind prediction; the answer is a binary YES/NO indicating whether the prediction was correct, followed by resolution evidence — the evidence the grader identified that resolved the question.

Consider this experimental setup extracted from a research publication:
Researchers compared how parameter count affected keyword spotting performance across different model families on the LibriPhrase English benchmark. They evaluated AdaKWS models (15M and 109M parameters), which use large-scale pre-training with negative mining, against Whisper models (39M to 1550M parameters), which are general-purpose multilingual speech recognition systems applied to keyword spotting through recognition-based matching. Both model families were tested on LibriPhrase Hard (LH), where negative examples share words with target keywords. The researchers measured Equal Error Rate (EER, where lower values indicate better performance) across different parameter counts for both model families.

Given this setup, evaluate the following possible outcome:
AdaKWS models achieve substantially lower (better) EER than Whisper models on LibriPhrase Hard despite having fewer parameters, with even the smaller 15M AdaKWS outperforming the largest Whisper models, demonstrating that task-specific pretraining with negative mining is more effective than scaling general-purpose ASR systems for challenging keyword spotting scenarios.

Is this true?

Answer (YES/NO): YES